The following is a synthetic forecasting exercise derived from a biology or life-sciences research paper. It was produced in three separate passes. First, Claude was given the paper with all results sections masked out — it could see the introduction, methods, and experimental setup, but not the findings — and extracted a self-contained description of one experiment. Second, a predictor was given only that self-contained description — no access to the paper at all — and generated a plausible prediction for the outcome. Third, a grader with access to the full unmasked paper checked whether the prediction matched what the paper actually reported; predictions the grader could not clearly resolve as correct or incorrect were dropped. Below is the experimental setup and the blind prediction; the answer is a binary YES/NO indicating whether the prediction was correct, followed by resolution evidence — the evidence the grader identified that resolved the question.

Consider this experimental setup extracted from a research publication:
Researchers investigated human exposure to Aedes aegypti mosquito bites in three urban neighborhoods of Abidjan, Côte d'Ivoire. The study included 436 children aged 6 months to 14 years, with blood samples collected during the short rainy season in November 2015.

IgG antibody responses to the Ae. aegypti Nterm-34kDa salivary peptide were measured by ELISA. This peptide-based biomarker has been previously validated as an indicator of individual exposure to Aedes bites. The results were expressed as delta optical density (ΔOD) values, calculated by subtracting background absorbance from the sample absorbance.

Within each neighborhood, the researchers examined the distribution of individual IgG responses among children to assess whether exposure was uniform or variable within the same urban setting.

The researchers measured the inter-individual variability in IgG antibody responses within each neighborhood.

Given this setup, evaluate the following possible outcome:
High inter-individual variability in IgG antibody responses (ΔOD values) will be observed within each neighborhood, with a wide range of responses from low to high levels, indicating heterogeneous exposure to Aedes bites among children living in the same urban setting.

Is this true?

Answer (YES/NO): YES